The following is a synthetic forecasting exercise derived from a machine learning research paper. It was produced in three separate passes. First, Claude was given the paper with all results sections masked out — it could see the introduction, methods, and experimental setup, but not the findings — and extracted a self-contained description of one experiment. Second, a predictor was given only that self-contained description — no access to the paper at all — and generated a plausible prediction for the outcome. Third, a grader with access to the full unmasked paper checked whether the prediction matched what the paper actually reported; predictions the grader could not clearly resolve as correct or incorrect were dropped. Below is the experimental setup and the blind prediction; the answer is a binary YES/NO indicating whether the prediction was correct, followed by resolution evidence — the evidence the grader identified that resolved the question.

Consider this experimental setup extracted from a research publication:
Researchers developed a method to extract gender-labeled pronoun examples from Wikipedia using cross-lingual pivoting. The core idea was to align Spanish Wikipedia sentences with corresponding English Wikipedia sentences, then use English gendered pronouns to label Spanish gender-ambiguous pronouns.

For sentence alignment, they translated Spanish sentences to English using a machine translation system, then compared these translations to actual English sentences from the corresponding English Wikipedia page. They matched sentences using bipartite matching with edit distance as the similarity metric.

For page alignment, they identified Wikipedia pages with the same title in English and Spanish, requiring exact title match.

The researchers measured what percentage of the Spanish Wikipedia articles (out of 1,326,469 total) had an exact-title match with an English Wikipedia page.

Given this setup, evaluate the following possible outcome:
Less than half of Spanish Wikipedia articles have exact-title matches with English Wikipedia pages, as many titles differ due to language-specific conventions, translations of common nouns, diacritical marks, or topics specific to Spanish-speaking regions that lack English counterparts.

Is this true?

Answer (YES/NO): YES